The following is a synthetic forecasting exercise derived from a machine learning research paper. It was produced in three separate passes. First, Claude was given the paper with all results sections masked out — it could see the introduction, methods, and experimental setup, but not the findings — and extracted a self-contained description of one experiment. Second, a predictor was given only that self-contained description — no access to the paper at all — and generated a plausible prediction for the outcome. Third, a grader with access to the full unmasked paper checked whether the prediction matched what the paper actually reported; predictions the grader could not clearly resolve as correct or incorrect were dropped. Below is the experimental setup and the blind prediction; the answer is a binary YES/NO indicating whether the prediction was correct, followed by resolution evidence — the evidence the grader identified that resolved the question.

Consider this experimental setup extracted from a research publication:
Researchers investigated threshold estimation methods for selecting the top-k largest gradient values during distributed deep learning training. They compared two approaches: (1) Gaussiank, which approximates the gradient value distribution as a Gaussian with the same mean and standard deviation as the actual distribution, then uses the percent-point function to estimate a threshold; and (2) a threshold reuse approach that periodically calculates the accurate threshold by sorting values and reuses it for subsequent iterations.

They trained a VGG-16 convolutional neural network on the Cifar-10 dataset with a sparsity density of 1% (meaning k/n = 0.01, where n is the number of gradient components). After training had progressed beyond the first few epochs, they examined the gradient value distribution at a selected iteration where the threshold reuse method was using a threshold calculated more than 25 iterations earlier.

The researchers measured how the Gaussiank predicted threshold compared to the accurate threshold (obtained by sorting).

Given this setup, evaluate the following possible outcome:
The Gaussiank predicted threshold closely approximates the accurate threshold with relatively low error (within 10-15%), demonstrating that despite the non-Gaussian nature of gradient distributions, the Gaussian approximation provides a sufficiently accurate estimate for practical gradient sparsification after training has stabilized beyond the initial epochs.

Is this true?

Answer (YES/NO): NO